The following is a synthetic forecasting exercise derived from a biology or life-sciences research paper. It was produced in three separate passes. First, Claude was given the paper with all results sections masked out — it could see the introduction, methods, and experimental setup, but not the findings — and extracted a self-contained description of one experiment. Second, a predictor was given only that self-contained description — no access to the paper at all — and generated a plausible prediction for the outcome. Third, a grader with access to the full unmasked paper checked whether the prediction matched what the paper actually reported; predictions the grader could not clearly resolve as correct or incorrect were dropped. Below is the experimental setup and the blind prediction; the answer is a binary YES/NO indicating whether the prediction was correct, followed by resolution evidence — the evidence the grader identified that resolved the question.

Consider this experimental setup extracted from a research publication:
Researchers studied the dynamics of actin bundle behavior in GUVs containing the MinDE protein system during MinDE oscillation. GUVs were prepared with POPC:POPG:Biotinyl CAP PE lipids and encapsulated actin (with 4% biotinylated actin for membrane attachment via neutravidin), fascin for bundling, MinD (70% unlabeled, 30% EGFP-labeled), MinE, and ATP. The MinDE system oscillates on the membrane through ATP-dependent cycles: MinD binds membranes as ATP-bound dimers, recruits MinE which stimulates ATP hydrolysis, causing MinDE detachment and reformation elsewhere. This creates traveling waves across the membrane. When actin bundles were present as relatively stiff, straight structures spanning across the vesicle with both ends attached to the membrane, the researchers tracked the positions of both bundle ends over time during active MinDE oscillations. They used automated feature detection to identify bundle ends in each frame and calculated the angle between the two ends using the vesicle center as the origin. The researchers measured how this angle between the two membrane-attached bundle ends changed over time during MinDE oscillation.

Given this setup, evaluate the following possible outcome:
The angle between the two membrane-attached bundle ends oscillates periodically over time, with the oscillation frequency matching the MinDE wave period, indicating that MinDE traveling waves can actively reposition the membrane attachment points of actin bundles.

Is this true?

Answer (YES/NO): NO